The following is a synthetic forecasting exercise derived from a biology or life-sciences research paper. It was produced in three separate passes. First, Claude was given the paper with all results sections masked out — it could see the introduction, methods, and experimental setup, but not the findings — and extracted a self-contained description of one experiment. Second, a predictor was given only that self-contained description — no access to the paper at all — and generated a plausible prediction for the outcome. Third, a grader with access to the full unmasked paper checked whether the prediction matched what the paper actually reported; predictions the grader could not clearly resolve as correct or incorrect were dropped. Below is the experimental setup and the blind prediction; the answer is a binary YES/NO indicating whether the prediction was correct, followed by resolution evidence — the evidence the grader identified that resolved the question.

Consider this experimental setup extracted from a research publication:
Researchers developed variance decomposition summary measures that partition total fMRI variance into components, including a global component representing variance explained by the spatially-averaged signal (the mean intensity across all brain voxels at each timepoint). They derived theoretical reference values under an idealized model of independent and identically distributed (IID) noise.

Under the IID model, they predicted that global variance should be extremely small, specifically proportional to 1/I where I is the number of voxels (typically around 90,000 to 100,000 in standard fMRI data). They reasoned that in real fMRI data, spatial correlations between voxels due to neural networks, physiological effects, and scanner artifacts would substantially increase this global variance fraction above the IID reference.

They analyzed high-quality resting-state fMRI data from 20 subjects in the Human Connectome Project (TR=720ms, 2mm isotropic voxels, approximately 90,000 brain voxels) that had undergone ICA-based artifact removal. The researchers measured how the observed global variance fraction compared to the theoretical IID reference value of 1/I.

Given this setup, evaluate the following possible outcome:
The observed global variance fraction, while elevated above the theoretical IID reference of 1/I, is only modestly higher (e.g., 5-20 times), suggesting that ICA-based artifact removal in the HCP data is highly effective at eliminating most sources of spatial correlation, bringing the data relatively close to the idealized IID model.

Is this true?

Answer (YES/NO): NO